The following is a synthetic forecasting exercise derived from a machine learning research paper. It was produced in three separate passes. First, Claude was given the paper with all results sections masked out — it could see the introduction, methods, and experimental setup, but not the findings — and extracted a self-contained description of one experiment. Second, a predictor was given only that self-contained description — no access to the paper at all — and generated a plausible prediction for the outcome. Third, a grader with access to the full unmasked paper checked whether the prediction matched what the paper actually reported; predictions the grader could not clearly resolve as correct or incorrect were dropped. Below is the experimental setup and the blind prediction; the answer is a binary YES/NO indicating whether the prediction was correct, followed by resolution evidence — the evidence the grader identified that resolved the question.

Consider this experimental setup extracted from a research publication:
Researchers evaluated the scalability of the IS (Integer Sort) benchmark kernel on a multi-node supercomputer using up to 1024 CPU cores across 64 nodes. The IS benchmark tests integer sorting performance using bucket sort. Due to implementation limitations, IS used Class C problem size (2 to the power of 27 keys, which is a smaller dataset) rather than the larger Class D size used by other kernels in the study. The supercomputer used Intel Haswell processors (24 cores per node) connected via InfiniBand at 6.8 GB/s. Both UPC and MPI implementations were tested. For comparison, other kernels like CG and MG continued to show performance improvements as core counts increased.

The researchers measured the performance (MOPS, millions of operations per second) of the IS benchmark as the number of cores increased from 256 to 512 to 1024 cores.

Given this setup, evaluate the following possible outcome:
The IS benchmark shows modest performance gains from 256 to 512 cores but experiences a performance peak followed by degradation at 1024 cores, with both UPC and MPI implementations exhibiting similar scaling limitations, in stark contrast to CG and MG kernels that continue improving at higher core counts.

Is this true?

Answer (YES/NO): NO